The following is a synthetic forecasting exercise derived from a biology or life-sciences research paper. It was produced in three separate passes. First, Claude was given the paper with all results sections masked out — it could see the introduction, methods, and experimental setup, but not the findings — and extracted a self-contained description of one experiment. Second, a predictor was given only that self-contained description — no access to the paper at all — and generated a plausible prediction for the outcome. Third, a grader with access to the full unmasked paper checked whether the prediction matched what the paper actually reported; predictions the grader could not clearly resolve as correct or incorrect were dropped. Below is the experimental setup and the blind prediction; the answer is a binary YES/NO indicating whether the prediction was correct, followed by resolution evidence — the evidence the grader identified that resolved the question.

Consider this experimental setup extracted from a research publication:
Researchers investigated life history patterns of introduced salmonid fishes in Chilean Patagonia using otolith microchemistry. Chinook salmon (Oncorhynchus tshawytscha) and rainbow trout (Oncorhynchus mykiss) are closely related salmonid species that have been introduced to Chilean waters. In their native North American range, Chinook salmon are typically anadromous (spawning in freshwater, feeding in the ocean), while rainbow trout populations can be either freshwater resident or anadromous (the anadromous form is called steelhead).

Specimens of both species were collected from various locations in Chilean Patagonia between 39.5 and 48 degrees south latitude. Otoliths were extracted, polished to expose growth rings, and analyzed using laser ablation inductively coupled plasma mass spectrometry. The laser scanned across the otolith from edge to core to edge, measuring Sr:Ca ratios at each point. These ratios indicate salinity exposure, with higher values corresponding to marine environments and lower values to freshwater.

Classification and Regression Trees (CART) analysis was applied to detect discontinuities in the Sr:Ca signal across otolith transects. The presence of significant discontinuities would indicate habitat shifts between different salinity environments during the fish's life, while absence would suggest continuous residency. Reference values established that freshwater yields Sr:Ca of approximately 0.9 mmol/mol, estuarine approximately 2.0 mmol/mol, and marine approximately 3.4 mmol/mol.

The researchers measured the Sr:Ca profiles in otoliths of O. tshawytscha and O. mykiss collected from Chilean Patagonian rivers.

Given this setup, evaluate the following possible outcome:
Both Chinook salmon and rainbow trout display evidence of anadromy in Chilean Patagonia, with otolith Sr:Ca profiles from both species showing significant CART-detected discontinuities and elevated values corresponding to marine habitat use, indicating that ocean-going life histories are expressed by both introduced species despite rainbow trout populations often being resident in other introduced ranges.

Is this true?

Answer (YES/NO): NO